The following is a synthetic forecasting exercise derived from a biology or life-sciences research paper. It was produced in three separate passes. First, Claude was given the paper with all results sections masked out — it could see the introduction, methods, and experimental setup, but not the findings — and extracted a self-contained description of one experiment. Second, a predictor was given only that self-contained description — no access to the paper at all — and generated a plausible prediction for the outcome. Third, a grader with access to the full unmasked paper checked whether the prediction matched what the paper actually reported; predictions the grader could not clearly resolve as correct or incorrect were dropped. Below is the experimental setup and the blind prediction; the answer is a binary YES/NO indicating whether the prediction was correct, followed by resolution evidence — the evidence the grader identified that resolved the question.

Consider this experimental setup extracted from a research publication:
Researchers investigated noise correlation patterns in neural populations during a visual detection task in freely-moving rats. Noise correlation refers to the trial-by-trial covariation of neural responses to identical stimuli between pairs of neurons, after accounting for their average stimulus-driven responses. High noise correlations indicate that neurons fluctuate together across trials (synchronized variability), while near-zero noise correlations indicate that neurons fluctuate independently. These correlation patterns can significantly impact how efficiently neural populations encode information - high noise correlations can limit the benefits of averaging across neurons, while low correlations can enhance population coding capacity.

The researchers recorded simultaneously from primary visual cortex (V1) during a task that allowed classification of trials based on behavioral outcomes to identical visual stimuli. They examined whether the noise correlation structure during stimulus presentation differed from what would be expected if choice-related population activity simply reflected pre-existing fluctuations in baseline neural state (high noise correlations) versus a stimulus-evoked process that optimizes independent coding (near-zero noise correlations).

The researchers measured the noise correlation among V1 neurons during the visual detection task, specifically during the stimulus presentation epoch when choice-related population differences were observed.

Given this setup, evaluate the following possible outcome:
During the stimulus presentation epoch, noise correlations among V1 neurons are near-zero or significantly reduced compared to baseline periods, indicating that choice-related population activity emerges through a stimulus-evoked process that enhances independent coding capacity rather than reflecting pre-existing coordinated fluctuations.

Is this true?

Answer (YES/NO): YES